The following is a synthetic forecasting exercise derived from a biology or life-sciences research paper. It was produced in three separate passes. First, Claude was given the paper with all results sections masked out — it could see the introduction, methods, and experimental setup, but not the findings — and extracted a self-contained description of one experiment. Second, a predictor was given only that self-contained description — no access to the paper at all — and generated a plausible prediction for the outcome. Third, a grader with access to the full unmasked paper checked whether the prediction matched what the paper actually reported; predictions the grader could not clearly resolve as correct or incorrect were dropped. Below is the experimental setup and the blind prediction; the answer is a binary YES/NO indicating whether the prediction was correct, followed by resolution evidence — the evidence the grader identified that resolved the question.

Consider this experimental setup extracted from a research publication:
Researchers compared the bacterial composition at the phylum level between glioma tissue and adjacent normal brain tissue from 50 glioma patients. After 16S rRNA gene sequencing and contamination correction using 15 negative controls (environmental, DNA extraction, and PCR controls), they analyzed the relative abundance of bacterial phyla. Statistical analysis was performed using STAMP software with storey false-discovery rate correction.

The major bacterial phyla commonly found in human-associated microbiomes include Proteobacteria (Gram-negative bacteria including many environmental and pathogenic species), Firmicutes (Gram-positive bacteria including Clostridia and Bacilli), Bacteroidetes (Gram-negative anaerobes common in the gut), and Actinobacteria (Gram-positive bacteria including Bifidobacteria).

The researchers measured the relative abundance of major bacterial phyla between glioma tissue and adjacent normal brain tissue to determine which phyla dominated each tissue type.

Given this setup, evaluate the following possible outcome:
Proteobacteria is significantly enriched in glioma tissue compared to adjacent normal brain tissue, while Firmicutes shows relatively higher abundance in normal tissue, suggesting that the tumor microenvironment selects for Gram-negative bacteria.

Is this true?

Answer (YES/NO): NO